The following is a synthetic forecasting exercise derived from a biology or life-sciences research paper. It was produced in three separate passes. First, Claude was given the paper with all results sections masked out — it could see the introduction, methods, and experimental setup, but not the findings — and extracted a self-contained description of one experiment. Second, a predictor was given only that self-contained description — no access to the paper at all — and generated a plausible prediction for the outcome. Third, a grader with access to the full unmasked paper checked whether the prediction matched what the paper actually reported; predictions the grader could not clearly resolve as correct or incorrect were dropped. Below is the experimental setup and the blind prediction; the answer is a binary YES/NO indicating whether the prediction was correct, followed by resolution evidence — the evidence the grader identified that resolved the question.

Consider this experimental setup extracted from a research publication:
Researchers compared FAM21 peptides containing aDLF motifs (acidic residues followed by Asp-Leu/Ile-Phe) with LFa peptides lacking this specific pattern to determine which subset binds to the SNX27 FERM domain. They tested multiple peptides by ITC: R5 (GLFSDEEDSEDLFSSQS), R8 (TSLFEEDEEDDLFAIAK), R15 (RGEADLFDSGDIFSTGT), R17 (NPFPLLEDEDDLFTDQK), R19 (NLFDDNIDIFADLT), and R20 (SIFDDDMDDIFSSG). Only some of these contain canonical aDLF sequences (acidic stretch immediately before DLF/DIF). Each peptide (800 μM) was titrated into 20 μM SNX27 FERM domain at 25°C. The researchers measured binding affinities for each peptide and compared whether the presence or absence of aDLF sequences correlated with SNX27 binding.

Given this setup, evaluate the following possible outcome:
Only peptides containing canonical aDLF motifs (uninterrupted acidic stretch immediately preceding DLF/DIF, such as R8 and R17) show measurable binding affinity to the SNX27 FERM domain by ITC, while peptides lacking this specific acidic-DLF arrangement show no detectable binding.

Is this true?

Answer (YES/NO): NO